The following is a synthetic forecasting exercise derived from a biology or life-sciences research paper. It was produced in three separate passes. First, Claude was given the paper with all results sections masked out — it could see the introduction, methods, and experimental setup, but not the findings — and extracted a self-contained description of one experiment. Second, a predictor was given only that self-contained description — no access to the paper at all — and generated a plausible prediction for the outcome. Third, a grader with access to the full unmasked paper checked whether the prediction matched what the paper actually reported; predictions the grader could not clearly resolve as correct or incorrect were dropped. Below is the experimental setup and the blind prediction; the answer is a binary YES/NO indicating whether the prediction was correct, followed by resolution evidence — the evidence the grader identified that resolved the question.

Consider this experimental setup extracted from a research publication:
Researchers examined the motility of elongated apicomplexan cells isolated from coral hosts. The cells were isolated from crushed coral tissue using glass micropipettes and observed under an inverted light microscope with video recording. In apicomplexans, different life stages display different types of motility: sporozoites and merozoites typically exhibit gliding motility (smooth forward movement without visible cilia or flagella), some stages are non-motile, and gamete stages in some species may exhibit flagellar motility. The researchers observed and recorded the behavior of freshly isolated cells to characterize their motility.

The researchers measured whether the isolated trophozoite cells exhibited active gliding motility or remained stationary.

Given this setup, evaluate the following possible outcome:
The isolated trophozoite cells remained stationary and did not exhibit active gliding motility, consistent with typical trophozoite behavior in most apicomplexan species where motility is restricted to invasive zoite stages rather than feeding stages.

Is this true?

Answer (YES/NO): NO